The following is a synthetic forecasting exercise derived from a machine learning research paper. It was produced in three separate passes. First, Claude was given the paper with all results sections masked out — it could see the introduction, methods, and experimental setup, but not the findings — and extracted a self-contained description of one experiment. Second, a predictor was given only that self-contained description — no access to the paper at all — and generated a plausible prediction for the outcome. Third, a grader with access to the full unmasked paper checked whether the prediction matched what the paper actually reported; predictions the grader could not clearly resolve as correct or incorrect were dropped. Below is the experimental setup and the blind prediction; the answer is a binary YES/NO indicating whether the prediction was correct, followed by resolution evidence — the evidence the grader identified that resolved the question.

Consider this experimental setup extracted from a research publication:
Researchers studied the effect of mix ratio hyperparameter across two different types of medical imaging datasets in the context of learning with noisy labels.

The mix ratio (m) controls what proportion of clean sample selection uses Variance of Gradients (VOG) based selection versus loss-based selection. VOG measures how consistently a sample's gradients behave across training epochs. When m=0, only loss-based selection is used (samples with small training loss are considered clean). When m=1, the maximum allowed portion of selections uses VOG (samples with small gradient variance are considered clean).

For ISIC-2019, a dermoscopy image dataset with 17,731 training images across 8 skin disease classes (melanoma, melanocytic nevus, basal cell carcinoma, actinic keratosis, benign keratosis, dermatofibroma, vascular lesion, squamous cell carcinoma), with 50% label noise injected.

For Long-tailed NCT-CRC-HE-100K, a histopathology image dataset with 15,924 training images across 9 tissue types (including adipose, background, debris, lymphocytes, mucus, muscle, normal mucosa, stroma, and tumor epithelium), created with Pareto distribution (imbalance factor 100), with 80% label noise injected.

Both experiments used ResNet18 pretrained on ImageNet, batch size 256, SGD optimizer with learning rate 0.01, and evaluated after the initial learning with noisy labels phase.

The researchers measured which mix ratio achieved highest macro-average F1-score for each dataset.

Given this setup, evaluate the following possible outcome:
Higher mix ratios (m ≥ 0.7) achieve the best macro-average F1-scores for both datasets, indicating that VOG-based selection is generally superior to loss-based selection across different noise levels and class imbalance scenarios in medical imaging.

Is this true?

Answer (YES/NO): NO